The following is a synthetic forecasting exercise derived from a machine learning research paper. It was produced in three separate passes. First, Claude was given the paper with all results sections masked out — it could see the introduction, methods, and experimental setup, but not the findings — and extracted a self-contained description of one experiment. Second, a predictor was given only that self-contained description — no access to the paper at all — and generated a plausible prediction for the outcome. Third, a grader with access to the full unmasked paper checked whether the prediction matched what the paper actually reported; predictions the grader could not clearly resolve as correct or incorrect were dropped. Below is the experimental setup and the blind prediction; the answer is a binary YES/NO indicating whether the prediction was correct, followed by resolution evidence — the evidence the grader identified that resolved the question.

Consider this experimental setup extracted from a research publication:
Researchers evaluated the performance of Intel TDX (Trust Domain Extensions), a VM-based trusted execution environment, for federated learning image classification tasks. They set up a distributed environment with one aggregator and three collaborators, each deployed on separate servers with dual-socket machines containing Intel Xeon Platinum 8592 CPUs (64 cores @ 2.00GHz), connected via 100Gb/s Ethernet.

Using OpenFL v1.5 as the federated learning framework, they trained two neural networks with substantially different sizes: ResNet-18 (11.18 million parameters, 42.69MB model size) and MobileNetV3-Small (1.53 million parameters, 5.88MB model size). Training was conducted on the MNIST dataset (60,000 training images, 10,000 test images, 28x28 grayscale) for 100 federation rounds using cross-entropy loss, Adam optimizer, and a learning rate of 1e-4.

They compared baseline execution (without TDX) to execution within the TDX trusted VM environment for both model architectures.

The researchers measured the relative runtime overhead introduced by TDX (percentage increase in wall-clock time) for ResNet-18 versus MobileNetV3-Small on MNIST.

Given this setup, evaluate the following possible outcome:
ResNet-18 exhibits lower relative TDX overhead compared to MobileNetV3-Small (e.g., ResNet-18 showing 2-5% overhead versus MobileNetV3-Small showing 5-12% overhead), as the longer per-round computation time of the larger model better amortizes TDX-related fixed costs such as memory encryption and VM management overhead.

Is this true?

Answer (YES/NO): NO